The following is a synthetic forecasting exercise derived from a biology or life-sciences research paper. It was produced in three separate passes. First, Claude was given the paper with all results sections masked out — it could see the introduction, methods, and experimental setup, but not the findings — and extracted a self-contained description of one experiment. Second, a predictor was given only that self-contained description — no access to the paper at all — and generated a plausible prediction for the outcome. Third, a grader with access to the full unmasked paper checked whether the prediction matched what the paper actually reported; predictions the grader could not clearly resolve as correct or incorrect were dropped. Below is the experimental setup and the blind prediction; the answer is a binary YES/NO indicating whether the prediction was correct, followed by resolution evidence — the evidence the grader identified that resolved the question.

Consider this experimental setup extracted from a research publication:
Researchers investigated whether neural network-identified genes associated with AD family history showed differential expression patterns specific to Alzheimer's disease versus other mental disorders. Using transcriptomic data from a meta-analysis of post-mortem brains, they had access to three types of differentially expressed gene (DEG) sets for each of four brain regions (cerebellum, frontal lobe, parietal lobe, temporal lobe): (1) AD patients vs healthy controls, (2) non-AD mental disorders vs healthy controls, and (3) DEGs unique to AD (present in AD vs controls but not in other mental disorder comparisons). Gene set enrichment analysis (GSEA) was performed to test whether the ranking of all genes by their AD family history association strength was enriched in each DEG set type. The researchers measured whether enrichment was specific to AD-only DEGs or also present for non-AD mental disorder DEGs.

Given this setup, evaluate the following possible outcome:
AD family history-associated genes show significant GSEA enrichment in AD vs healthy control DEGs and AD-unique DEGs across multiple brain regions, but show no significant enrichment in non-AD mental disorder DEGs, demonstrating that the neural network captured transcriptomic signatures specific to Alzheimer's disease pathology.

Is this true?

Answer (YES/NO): NO